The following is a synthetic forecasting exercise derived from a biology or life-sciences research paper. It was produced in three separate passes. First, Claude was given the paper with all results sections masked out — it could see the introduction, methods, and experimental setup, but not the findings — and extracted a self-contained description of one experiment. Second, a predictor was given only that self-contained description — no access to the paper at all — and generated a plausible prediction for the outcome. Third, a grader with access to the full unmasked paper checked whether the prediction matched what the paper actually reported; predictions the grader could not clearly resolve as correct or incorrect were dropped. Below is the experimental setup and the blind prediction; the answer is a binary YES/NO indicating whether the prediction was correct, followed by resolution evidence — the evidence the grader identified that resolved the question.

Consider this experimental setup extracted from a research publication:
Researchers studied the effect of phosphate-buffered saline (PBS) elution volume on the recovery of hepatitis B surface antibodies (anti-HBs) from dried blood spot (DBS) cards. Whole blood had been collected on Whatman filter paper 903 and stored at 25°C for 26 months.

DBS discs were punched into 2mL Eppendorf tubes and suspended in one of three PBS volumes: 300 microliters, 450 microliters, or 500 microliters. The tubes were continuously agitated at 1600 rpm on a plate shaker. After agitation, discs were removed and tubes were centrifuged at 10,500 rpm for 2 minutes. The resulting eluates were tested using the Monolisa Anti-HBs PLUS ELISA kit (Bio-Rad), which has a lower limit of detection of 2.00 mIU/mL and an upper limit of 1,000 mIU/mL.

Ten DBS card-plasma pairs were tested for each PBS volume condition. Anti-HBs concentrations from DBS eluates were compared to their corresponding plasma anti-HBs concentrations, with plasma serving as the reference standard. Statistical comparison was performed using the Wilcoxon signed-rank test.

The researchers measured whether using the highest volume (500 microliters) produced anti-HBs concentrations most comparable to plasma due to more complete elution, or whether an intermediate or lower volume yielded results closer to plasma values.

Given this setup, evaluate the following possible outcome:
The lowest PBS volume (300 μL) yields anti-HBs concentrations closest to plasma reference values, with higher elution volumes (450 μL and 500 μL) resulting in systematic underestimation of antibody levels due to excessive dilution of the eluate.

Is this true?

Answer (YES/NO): NO